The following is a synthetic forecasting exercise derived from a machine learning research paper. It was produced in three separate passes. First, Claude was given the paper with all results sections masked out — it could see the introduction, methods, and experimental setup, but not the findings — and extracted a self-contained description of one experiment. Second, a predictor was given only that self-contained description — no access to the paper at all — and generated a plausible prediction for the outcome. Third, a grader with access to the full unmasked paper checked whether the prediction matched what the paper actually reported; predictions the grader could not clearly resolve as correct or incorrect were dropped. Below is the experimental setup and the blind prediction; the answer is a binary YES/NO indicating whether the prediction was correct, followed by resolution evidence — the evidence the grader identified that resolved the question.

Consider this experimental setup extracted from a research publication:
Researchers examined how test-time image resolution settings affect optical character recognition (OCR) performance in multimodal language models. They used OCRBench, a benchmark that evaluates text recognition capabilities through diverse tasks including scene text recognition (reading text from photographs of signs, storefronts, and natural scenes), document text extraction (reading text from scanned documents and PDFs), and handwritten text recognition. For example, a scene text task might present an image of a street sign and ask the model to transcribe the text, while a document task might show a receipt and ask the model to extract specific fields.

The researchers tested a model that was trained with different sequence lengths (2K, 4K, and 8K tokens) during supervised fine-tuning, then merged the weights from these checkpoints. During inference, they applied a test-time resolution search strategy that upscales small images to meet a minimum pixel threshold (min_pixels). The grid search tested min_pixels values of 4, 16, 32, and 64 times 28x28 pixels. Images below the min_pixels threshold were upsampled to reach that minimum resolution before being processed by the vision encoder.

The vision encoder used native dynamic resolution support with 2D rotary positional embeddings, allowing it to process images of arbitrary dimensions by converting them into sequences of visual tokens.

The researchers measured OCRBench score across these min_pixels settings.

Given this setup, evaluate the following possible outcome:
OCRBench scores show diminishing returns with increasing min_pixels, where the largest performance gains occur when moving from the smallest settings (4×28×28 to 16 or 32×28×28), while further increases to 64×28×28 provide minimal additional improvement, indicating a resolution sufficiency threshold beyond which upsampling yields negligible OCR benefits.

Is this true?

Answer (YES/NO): NO